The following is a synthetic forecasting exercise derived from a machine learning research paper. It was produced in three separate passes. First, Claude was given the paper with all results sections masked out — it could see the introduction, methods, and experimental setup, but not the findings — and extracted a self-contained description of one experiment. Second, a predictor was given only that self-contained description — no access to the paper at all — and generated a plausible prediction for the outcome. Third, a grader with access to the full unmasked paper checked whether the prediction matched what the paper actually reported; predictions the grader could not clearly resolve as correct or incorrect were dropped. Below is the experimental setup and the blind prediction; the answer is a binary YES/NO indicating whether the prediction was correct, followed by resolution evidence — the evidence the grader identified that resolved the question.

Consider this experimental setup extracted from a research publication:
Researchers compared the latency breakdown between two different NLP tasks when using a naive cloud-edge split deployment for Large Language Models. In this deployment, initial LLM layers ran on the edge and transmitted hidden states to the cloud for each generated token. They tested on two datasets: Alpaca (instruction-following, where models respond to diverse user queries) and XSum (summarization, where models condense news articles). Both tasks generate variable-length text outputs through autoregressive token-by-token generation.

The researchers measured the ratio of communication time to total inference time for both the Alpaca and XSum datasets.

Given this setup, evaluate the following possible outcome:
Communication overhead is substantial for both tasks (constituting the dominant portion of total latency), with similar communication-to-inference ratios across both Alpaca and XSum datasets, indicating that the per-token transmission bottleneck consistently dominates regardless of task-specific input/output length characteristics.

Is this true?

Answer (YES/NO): NO